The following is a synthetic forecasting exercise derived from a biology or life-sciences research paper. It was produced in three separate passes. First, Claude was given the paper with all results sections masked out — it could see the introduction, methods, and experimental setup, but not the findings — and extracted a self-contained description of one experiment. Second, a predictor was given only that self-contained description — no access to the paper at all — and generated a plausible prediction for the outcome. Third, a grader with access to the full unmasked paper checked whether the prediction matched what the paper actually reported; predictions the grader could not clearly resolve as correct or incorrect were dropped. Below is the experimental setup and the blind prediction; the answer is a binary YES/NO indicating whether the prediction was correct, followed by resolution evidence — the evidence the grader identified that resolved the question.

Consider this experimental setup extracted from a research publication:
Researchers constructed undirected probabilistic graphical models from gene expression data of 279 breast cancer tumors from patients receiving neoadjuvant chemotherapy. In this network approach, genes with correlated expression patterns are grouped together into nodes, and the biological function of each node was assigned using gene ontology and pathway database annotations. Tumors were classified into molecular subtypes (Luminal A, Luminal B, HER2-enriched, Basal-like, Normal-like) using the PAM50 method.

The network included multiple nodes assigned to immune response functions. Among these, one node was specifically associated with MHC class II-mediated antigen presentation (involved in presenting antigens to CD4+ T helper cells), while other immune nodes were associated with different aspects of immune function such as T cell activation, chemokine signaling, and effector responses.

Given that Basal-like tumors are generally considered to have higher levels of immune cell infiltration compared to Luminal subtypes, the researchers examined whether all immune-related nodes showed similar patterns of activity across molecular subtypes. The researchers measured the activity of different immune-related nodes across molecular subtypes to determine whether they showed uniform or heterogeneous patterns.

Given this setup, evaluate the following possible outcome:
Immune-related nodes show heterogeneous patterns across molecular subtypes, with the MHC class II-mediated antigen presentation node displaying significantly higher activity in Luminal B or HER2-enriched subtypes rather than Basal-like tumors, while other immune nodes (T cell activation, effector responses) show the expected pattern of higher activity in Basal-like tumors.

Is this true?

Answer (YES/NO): NO